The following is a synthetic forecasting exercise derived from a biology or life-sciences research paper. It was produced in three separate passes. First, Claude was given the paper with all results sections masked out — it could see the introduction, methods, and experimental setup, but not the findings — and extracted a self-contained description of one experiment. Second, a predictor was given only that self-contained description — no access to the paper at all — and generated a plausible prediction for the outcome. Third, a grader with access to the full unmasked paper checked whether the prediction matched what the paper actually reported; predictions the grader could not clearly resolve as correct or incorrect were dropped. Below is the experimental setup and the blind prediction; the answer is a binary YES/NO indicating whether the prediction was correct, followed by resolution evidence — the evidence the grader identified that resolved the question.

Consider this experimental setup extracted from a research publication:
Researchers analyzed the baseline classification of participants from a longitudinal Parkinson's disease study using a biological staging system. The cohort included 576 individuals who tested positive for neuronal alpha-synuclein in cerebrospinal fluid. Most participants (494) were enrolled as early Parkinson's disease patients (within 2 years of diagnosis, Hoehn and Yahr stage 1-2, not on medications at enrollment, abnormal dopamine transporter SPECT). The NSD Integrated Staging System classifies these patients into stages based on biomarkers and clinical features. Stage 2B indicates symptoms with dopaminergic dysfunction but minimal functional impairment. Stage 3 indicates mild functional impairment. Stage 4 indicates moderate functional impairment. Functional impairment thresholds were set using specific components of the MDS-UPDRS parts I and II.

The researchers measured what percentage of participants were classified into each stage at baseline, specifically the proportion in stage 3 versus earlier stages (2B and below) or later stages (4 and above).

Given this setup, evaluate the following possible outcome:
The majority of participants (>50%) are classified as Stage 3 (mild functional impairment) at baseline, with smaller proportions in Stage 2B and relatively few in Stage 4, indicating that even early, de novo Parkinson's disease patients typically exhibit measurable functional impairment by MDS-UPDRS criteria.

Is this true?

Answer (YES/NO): YES